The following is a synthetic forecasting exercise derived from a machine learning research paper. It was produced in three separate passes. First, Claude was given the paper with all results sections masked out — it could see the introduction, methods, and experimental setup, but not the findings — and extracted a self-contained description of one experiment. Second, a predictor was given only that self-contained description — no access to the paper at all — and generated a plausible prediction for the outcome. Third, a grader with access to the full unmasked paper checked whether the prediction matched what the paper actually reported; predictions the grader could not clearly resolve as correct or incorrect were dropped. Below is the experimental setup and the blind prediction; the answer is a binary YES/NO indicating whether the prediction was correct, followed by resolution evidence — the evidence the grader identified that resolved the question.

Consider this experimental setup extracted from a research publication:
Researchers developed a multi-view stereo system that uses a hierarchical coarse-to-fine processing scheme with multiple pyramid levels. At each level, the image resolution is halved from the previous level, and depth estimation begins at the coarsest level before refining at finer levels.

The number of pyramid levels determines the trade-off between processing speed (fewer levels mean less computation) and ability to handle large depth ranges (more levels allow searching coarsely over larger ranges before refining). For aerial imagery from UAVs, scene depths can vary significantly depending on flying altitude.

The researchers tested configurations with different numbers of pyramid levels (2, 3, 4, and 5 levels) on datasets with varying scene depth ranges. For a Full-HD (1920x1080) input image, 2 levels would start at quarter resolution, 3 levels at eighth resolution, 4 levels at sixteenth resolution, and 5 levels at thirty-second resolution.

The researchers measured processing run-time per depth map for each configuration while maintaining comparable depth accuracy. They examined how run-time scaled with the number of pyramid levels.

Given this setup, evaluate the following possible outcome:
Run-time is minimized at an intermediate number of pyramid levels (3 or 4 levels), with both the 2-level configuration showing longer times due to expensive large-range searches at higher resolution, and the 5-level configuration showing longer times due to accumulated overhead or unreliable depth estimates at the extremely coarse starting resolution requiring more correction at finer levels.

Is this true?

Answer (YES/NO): NO